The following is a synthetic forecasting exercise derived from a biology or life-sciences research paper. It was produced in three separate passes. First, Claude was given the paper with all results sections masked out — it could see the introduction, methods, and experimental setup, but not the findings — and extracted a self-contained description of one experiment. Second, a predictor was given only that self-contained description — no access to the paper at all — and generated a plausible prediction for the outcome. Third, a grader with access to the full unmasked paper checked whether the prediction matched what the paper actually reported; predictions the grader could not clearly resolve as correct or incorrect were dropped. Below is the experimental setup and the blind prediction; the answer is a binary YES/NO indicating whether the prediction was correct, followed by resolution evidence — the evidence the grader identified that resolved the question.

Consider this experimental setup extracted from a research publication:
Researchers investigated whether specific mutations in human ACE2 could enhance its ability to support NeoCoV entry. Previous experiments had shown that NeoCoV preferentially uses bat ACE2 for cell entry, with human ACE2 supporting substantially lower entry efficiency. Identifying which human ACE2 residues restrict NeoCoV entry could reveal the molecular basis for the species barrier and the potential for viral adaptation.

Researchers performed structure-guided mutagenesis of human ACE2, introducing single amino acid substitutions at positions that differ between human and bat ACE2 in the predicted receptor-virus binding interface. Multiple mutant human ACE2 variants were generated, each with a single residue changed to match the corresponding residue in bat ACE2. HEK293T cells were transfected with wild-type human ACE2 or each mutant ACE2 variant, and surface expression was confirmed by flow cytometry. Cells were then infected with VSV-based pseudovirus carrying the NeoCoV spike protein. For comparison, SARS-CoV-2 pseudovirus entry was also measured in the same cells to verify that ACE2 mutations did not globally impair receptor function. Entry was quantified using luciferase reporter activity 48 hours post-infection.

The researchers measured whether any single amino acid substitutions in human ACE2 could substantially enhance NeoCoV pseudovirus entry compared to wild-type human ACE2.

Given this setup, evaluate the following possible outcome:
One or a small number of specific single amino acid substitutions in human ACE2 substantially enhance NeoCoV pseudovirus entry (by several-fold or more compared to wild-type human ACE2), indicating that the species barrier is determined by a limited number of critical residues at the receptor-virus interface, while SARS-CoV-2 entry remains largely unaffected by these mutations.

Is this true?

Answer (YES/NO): YES